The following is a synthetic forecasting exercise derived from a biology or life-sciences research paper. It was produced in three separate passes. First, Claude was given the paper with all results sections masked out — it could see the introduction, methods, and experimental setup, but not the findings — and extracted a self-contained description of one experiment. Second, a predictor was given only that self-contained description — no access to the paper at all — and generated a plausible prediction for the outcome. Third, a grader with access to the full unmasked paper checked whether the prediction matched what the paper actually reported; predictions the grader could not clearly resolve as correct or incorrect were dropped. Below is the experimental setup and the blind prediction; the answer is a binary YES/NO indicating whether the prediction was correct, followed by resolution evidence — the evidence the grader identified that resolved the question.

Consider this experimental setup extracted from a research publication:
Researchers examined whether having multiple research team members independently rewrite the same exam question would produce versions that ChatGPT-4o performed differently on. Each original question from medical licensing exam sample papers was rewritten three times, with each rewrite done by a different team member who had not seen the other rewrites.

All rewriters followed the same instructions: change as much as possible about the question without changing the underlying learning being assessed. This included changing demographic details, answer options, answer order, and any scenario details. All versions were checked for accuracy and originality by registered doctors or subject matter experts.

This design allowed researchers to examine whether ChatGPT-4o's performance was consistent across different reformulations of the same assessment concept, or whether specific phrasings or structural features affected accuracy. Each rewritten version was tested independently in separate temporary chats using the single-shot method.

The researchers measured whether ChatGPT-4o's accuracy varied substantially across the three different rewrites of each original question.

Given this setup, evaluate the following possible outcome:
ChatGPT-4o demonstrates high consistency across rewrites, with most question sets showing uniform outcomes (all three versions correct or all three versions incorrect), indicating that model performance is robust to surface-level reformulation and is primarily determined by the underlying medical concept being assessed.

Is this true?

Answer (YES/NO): YES